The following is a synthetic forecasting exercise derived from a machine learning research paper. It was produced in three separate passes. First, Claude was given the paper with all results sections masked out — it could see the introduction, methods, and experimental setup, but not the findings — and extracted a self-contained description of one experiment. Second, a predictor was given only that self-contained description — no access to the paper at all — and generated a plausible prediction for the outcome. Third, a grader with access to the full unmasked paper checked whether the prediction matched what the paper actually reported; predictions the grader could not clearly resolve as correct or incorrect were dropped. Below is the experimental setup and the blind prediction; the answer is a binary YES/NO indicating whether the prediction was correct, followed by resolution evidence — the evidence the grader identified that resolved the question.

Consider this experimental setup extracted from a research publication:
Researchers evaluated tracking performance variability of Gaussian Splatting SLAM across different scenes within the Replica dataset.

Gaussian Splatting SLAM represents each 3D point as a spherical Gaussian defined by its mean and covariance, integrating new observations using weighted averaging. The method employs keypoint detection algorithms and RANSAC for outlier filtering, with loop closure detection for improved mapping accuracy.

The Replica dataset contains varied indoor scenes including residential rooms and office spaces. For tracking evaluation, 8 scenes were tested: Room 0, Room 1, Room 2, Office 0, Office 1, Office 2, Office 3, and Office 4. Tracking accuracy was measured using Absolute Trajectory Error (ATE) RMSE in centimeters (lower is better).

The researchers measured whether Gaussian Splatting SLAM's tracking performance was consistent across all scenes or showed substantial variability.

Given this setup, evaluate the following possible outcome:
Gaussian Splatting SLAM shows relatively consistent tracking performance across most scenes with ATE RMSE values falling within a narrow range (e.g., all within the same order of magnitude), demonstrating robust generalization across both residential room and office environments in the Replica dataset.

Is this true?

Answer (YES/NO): NO